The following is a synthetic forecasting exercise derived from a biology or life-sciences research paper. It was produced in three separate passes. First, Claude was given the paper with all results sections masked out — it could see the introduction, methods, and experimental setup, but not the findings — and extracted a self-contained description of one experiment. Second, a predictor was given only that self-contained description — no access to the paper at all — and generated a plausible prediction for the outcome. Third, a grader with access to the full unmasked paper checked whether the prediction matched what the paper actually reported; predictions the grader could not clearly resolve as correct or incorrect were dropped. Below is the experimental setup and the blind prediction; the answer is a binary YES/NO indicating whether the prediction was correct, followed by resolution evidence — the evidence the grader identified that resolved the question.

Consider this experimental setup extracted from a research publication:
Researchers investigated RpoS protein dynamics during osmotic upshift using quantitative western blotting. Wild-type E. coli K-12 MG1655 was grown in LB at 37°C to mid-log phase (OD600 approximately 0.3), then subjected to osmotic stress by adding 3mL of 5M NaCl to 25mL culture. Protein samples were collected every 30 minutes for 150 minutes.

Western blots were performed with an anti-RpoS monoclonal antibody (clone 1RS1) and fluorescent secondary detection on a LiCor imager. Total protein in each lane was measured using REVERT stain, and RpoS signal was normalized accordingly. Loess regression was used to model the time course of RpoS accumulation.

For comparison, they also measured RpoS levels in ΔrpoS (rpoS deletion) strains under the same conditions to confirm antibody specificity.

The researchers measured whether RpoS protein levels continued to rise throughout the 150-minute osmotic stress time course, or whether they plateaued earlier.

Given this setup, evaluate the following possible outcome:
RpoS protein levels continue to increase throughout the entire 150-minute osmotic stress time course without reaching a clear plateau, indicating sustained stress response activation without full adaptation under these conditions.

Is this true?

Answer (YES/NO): NO